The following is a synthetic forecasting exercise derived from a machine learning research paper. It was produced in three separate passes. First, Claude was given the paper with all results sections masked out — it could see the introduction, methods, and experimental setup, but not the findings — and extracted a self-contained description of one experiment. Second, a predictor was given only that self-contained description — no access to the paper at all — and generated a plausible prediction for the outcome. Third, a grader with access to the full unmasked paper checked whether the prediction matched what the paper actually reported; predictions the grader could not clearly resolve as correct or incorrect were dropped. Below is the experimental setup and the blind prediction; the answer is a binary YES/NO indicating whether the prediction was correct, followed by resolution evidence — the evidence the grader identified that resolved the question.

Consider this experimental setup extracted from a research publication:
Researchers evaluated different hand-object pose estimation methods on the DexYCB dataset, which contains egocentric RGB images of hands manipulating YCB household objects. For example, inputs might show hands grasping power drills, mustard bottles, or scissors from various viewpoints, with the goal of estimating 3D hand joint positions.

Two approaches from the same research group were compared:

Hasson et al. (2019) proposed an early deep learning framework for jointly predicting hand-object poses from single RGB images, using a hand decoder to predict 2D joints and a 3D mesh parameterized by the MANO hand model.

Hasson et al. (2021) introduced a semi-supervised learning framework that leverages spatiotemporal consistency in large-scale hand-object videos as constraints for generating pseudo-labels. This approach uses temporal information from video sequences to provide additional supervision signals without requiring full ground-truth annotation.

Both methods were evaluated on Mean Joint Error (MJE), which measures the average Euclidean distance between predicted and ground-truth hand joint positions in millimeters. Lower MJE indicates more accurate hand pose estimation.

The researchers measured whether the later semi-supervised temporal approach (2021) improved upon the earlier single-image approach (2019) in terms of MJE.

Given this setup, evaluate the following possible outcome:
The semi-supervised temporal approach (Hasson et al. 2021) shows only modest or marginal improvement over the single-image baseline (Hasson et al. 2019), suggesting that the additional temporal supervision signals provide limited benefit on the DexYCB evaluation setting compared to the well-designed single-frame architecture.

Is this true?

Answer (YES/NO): NO